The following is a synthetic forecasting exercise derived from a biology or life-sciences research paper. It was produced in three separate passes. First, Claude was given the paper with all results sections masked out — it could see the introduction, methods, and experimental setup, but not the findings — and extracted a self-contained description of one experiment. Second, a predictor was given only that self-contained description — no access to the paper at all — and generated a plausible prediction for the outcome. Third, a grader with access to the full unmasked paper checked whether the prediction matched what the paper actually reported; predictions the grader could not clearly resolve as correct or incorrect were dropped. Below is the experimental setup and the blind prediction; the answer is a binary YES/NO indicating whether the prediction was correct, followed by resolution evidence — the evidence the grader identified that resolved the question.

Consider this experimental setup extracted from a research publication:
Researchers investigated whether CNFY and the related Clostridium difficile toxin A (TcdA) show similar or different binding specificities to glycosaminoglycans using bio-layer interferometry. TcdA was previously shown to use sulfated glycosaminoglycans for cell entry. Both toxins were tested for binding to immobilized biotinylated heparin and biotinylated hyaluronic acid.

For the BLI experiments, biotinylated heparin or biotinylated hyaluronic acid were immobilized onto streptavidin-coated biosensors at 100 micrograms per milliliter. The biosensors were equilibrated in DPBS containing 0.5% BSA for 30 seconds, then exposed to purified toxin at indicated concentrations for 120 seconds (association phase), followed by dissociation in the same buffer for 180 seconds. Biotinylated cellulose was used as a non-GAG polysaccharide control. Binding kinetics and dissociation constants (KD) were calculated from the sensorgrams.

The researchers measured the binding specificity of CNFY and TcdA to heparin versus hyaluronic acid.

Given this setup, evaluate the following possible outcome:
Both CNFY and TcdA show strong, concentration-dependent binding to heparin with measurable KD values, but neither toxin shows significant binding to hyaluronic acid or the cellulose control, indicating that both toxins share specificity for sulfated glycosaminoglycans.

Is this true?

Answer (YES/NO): NO